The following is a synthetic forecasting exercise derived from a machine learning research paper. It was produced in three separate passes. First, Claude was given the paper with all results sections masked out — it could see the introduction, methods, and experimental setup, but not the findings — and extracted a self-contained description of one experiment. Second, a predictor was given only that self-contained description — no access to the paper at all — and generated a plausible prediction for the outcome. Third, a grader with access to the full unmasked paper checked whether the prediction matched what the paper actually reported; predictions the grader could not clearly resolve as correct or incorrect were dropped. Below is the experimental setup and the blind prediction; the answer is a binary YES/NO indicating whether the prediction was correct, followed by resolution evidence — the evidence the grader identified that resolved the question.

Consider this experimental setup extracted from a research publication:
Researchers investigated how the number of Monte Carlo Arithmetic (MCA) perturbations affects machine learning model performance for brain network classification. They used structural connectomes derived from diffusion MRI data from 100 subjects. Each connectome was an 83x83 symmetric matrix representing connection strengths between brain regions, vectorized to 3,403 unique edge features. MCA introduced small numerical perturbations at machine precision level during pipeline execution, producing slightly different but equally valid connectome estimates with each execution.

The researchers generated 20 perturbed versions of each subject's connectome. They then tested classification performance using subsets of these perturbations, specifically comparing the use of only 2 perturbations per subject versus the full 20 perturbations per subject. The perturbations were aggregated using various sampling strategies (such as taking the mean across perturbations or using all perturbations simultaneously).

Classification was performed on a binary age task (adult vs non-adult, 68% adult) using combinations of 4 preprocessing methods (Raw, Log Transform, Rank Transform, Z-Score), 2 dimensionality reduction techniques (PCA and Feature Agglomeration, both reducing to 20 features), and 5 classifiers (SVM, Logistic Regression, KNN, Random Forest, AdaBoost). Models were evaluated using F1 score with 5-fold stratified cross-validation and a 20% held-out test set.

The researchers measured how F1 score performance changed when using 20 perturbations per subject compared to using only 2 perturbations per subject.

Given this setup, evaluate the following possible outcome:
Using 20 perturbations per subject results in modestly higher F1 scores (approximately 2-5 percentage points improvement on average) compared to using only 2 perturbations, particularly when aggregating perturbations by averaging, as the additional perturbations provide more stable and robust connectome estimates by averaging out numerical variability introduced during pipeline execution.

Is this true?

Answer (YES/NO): NO